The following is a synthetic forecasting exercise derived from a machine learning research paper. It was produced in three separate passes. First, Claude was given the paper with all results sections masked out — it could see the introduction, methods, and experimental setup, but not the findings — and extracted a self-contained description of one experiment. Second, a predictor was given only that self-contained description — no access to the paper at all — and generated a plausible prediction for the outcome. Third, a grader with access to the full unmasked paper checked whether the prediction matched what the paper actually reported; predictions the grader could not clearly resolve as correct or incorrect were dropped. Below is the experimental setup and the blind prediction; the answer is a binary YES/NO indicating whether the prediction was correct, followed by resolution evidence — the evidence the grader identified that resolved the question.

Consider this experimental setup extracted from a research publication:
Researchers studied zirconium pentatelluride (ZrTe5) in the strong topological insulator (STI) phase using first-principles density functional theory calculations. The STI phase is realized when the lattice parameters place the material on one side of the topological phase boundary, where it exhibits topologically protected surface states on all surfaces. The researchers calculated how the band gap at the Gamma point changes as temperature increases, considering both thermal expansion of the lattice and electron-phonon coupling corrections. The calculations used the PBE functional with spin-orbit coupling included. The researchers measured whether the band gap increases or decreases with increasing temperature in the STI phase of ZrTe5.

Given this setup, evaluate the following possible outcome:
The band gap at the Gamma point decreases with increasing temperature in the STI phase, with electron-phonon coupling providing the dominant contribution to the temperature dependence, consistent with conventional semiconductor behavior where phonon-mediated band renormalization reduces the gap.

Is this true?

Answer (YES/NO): NO